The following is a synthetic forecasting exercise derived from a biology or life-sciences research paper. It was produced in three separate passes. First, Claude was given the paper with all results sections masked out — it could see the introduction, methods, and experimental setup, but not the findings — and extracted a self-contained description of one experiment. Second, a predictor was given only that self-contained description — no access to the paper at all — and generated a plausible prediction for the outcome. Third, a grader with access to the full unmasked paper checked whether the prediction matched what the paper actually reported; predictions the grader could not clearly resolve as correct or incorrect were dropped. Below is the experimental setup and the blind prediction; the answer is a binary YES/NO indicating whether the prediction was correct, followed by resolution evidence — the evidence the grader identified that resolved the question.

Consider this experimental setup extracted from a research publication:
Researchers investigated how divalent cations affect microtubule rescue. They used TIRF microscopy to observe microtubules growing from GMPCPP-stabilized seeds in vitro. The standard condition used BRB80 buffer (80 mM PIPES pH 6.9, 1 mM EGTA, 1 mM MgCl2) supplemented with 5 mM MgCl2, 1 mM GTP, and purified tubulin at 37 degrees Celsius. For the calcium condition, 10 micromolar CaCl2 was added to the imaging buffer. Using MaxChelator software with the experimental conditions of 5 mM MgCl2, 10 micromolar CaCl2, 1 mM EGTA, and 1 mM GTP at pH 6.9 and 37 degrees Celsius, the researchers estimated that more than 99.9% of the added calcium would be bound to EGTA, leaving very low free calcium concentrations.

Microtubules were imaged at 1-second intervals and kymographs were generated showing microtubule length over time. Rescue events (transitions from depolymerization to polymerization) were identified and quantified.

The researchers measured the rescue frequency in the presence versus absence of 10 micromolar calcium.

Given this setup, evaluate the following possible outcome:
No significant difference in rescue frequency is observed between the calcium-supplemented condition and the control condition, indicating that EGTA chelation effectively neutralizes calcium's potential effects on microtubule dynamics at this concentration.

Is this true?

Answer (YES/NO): NO